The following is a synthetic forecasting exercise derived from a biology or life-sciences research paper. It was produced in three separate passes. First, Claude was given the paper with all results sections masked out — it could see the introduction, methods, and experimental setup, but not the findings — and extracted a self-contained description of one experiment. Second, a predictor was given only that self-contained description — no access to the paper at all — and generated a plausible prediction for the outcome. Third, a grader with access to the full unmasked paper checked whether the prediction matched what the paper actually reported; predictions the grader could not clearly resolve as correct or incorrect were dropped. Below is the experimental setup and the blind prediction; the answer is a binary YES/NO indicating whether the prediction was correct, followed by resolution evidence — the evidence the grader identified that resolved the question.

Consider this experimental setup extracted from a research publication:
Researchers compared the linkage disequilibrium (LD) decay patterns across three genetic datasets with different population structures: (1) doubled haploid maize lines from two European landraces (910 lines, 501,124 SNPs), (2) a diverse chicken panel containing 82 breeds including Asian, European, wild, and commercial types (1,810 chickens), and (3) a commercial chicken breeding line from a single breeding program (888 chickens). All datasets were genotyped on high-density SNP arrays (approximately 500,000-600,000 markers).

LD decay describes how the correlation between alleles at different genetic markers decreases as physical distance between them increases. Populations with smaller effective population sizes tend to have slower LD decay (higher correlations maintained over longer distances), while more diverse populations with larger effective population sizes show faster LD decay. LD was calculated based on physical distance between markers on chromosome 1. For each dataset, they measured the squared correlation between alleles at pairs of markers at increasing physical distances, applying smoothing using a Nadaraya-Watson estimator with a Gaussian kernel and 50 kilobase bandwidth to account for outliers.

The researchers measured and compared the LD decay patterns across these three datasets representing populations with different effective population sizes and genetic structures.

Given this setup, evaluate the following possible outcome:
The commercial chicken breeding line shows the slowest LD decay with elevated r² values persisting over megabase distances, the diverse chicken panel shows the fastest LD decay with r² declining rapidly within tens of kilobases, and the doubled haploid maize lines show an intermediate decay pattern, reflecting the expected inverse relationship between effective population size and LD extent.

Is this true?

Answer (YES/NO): NO